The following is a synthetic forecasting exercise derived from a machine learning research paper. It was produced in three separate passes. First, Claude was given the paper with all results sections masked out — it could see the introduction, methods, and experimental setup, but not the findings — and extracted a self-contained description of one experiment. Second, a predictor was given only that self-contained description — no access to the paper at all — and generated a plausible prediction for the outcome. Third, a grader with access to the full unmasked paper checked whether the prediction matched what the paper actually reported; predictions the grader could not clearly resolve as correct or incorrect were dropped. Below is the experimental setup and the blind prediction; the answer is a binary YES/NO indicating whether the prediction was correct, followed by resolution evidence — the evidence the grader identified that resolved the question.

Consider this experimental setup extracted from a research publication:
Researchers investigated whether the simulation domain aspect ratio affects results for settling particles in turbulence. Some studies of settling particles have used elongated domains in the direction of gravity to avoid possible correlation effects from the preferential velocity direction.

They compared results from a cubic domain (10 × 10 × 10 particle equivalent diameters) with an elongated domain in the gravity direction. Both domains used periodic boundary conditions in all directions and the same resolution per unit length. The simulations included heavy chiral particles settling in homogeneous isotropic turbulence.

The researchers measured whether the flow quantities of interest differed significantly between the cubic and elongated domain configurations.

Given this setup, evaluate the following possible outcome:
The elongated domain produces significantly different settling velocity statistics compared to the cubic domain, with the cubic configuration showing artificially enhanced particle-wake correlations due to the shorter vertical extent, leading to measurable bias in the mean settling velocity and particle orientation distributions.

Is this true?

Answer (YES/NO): NO